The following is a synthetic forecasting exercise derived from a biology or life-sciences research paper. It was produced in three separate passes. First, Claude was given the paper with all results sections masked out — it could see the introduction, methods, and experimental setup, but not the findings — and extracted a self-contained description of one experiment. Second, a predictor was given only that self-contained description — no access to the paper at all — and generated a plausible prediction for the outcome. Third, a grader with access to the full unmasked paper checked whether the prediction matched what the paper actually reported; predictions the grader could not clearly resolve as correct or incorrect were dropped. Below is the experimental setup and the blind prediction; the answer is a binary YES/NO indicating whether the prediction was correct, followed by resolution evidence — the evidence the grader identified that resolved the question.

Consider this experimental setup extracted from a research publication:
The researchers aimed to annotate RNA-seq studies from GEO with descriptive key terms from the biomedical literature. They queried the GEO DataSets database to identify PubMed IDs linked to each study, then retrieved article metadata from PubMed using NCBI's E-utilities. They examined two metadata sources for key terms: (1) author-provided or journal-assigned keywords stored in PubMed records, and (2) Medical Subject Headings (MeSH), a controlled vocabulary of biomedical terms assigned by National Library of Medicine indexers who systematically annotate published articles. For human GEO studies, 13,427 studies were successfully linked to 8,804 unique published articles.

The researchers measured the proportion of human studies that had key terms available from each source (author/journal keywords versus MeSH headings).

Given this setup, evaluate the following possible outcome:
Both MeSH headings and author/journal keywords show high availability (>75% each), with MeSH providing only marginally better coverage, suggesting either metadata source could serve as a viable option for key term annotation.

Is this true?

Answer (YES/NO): NO